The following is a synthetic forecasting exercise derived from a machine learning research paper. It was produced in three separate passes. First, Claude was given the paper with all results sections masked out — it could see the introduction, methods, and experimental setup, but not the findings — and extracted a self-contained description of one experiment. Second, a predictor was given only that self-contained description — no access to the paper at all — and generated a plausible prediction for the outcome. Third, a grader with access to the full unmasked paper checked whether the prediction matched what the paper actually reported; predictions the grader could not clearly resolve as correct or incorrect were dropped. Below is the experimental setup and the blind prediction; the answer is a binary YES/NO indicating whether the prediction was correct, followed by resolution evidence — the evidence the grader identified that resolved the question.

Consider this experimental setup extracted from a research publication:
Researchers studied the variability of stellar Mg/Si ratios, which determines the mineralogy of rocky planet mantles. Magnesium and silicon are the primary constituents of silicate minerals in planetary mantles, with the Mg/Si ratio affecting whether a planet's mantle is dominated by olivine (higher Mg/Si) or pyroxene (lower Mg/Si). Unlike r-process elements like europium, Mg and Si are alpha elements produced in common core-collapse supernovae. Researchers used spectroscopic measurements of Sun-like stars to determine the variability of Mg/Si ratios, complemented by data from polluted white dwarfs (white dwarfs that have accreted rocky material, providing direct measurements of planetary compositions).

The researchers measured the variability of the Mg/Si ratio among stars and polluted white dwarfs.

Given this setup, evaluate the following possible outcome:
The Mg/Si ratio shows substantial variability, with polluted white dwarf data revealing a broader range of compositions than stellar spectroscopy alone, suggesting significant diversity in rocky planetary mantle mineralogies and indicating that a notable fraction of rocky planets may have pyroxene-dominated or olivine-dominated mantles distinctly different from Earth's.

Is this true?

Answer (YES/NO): NO